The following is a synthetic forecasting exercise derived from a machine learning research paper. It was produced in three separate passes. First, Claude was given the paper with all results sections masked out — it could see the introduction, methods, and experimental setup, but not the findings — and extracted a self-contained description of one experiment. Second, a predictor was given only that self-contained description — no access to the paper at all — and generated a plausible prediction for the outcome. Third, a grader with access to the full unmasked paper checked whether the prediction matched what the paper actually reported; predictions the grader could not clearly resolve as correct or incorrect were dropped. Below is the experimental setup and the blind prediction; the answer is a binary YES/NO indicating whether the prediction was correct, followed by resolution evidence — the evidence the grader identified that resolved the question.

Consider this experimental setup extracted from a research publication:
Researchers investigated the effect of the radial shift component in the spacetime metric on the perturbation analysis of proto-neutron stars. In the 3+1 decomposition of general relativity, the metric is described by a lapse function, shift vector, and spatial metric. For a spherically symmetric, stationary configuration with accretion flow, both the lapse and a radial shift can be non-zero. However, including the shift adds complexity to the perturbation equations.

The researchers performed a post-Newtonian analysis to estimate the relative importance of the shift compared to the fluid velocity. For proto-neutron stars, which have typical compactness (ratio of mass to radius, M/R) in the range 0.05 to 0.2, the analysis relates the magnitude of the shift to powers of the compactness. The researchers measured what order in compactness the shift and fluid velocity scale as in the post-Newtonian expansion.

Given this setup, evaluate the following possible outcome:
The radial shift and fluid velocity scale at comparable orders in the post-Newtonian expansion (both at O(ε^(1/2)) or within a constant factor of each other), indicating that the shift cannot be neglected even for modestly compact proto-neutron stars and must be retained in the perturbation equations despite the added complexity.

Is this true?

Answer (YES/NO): NO